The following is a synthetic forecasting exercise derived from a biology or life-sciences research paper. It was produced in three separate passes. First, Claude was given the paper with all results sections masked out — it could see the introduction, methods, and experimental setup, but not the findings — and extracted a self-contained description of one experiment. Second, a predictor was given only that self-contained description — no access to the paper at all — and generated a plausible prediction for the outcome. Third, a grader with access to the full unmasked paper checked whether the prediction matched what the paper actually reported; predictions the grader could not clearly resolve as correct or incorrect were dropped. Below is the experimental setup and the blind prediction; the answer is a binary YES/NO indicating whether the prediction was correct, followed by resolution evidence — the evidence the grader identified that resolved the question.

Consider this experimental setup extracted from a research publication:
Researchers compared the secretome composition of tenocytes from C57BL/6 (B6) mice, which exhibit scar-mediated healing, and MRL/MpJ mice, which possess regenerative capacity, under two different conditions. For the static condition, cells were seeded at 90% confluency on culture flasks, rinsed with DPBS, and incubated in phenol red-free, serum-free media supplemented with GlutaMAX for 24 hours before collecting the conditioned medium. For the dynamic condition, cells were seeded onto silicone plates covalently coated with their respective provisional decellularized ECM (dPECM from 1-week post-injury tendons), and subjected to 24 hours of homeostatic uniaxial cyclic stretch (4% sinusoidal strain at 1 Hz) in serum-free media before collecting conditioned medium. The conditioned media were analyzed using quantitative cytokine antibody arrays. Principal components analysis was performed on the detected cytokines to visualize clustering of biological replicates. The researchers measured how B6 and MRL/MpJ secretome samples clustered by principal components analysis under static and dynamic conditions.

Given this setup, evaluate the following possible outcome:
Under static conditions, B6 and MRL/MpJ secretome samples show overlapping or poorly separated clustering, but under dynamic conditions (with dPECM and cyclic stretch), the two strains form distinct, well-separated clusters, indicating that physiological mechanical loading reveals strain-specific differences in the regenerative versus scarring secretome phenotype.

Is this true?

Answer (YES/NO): NO